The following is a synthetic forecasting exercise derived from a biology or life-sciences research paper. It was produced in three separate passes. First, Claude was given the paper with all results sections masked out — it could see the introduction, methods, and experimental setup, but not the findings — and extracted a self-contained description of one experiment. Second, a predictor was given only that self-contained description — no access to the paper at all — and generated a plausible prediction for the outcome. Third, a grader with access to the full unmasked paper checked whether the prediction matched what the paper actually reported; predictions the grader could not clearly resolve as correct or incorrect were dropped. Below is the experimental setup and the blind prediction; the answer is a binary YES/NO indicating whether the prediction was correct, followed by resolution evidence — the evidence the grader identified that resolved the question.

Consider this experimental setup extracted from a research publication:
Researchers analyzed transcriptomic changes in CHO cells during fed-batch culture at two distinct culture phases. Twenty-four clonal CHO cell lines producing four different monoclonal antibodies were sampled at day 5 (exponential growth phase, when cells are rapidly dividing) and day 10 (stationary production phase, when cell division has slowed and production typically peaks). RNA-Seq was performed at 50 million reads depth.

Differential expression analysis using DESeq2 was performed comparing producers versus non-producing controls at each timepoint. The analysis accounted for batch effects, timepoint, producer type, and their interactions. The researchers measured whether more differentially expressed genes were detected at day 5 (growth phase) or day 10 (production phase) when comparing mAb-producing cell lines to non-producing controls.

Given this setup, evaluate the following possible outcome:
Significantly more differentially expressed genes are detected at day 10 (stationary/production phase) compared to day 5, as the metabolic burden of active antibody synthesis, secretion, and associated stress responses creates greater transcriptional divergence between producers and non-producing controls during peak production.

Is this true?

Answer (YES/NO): YES